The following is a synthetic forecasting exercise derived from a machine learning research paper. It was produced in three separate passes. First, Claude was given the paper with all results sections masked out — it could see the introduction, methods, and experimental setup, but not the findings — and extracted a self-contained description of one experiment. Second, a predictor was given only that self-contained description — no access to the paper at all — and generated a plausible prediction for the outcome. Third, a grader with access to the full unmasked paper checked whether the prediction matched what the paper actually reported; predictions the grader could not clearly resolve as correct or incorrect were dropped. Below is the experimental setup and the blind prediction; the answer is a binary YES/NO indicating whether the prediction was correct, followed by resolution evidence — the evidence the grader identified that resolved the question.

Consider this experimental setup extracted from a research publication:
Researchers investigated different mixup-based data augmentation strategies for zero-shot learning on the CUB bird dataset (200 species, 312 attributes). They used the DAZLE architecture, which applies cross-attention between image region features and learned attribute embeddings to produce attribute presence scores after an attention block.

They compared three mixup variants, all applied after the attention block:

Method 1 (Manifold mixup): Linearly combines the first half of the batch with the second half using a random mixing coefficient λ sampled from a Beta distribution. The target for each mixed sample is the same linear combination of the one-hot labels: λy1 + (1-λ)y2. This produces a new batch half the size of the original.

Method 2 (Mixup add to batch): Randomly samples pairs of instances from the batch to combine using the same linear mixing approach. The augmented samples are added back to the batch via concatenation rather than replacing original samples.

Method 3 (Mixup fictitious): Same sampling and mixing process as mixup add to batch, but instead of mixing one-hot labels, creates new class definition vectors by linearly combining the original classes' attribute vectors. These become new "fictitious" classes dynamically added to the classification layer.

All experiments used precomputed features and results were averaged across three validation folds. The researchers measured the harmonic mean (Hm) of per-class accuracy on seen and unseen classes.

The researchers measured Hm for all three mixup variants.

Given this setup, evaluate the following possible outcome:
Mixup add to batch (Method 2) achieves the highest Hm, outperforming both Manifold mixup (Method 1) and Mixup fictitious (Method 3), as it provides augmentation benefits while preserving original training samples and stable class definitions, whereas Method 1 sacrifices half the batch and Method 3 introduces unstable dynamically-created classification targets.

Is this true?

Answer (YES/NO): NO